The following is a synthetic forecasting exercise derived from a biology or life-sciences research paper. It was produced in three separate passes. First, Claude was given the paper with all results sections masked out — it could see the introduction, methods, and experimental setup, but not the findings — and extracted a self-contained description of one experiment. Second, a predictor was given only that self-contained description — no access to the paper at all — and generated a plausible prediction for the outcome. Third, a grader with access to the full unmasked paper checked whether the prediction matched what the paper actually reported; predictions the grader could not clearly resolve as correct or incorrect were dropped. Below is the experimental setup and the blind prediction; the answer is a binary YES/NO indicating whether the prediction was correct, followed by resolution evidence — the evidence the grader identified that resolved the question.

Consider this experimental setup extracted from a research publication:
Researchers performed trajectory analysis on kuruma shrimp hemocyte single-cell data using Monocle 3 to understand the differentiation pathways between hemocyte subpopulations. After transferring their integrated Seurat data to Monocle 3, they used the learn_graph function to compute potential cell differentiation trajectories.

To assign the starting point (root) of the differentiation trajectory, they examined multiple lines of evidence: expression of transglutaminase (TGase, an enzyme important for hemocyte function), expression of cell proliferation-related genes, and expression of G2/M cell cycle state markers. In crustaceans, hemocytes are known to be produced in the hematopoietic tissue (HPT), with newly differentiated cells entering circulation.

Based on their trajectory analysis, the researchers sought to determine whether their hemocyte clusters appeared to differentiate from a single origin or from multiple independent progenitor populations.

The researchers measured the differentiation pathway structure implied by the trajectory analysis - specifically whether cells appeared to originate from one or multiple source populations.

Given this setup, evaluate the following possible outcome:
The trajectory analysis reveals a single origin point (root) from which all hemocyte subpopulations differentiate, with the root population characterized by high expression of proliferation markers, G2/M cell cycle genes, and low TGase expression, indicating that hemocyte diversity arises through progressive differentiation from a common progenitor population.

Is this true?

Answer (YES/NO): NO